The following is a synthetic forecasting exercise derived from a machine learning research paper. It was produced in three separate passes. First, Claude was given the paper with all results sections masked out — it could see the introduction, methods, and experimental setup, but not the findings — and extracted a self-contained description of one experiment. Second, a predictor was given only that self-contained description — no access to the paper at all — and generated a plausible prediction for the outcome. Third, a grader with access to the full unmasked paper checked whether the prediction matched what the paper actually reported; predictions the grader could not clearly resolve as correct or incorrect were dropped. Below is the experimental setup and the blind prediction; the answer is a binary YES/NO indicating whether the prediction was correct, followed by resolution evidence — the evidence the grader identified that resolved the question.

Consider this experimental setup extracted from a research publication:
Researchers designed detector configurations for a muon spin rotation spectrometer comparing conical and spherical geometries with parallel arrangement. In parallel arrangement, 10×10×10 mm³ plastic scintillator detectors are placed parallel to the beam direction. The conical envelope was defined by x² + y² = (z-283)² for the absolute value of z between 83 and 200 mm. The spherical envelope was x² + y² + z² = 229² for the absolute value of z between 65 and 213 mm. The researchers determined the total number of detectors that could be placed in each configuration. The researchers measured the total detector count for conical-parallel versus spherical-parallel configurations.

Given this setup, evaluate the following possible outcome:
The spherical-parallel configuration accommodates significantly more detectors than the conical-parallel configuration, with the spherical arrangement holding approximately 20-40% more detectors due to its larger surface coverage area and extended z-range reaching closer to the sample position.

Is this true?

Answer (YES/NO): YES